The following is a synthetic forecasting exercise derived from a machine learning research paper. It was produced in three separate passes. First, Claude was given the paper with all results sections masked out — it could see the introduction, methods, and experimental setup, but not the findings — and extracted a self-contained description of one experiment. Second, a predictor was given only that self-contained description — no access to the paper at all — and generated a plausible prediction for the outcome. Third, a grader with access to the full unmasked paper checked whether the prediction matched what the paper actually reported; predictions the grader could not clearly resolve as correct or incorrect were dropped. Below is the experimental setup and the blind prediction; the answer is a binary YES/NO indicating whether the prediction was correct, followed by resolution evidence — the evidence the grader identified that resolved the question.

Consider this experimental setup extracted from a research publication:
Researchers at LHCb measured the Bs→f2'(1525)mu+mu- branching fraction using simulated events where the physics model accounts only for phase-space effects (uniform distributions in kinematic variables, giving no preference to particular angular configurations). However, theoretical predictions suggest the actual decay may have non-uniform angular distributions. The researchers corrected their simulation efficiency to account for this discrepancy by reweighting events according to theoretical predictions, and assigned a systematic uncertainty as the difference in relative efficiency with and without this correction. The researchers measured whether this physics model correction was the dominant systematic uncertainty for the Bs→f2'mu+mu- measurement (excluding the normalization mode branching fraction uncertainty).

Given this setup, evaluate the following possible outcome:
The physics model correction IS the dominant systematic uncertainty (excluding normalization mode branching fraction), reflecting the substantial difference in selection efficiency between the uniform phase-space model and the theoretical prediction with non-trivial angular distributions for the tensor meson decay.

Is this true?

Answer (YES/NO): NO